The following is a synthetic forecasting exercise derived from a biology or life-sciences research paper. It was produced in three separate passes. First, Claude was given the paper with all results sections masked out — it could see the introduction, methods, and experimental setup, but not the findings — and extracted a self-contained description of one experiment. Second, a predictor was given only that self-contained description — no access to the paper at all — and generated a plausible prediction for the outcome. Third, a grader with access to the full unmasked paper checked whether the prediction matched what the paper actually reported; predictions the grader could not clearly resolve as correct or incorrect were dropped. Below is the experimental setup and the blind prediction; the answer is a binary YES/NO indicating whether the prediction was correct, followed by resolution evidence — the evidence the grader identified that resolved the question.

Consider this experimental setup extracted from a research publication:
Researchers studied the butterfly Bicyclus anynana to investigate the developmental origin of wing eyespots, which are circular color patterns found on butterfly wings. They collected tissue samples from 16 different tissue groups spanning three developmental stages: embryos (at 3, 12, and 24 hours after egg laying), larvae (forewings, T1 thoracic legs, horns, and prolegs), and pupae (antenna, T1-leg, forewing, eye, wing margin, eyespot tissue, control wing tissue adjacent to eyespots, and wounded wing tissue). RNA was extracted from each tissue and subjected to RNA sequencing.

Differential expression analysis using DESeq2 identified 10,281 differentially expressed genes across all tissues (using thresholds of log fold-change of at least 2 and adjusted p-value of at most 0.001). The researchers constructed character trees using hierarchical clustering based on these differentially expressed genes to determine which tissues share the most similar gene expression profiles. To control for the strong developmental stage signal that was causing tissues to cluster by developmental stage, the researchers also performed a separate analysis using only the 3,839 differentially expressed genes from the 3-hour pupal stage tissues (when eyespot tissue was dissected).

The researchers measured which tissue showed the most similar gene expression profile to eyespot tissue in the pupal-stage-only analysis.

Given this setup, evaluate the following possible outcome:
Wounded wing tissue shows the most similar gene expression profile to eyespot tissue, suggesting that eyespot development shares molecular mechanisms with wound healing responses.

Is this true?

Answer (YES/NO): NO